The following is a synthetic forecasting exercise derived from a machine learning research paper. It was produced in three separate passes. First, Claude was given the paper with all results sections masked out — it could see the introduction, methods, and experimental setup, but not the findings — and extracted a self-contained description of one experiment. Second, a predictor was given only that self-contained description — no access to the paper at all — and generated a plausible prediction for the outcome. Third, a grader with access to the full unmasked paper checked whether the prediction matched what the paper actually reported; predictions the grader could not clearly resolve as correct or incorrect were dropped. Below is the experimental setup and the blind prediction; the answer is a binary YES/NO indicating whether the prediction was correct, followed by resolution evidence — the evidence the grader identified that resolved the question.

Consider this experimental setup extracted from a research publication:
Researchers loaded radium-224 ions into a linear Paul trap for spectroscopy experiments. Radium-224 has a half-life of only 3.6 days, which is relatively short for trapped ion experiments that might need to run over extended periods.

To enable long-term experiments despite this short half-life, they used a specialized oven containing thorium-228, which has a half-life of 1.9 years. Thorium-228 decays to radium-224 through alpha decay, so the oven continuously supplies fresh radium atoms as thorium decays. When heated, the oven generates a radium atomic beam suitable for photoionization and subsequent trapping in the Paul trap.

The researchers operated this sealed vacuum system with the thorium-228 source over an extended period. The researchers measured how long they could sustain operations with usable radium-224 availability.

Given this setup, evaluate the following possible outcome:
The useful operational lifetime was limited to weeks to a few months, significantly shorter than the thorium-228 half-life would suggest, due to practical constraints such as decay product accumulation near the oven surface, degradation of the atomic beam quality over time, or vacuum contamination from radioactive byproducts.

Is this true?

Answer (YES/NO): NO